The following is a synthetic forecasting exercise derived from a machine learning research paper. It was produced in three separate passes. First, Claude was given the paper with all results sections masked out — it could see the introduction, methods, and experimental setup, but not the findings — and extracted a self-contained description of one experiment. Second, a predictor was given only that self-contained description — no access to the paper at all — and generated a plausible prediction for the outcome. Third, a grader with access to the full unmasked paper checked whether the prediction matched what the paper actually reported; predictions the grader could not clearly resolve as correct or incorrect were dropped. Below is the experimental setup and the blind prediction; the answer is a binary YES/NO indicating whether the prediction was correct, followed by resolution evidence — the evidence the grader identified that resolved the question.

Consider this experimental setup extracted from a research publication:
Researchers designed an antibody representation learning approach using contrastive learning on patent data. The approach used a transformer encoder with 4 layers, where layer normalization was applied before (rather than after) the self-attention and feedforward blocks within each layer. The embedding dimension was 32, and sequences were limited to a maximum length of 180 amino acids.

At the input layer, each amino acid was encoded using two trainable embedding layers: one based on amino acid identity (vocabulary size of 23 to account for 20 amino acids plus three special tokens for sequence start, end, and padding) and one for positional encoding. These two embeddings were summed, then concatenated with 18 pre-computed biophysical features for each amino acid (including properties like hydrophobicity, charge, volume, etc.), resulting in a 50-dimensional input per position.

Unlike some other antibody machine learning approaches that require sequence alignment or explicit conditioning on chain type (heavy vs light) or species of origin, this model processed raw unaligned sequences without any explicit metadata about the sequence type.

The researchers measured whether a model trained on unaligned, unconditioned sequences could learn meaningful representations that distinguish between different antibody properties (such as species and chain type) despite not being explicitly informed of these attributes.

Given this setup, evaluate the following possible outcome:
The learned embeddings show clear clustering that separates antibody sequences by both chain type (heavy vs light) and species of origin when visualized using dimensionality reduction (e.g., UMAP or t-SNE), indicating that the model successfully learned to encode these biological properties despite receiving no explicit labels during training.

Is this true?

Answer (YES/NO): NO